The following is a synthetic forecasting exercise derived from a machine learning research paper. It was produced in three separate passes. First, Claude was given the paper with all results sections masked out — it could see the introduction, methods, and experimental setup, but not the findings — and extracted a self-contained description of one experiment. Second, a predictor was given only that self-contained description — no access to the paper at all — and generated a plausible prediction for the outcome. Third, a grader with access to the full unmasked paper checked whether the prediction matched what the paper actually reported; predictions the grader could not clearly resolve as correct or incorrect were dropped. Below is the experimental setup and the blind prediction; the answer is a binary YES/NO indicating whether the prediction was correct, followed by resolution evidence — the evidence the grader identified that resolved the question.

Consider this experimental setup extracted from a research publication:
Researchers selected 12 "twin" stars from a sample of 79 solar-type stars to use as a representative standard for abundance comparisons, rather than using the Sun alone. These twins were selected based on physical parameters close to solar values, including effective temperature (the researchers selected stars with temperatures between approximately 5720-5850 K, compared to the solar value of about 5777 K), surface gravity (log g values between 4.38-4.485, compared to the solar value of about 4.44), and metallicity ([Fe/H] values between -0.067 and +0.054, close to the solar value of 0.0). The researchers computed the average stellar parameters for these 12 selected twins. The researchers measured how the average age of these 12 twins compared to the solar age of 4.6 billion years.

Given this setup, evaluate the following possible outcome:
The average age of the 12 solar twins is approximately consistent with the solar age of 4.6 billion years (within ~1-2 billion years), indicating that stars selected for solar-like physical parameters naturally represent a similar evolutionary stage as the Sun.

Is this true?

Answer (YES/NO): YES